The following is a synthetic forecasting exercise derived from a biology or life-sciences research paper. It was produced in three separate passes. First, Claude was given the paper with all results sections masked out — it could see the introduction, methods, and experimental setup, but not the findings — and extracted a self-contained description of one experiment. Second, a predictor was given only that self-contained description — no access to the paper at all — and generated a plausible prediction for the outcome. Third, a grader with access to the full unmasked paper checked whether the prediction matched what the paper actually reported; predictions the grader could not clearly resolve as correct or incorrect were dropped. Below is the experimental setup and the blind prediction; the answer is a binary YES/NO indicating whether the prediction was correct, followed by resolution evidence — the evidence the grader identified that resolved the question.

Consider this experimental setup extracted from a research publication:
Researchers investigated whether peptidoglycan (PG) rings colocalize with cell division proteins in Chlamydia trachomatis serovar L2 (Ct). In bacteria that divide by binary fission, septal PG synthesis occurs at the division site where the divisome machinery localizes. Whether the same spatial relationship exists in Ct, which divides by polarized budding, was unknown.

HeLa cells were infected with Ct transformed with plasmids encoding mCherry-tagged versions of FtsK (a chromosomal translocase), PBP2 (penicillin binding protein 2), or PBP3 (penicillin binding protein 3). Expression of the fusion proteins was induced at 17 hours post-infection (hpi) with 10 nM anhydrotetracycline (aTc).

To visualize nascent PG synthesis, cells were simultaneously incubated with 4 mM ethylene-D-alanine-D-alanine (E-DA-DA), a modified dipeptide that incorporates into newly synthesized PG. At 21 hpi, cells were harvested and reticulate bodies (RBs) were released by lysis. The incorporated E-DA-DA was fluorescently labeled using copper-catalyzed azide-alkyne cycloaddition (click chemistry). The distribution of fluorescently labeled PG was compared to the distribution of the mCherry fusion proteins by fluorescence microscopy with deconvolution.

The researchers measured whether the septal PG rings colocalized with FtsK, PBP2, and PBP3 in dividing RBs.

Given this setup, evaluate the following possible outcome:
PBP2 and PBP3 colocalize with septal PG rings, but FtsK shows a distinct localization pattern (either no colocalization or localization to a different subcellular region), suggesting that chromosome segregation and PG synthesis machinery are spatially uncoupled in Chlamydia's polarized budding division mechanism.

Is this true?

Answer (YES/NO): NO